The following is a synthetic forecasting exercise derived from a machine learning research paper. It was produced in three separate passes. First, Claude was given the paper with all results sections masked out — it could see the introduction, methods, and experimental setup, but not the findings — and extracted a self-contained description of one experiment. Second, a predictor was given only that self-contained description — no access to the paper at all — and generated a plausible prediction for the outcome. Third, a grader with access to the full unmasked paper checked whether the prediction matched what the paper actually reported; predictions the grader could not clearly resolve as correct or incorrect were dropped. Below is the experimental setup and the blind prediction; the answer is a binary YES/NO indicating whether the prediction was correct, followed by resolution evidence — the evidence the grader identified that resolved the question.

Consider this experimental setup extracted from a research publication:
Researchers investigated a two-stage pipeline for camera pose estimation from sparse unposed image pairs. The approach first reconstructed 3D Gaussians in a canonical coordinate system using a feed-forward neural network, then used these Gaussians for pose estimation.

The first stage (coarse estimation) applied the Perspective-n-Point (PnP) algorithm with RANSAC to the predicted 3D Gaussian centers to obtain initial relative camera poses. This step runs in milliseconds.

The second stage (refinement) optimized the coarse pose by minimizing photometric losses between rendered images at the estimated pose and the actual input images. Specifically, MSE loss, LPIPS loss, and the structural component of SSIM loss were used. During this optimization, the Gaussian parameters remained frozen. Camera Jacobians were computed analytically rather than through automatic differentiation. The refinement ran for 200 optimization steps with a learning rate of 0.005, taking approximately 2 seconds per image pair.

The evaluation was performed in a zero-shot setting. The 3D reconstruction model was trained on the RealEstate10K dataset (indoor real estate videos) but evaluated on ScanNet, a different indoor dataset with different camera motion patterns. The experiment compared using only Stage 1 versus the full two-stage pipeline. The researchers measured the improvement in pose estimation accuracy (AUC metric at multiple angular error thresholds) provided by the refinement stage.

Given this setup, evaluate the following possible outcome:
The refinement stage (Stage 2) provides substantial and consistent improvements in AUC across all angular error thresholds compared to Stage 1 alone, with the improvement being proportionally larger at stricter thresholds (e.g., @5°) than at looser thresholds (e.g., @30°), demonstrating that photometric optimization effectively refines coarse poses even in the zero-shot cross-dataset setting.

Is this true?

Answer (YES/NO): NO